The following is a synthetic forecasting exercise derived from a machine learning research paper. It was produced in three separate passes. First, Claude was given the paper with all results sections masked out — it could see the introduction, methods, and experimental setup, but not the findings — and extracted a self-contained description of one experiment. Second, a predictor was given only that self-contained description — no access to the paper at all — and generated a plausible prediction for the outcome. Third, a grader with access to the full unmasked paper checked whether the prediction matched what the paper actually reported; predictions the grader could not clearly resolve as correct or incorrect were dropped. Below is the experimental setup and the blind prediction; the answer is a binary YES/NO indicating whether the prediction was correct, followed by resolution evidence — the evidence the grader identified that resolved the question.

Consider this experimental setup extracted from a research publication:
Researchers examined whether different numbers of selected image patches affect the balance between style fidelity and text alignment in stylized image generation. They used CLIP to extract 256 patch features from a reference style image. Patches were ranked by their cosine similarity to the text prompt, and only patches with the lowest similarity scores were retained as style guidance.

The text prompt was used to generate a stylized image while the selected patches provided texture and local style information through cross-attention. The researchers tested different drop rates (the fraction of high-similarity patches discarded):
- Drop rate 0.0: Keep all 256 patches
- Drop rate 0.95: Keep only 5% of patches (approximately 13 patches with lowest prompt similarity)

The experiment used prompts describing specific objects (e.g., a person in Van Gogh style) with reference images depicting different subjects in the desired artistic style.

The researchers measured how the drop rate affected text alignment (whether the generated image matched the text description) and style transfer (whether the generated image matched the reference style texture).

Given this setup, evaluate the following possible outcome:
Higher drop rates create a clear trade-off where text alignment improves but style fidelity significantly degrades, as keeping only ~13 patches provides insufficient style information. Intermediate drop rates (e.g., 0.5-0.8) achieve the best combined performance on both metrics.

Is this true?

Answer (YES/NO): NO